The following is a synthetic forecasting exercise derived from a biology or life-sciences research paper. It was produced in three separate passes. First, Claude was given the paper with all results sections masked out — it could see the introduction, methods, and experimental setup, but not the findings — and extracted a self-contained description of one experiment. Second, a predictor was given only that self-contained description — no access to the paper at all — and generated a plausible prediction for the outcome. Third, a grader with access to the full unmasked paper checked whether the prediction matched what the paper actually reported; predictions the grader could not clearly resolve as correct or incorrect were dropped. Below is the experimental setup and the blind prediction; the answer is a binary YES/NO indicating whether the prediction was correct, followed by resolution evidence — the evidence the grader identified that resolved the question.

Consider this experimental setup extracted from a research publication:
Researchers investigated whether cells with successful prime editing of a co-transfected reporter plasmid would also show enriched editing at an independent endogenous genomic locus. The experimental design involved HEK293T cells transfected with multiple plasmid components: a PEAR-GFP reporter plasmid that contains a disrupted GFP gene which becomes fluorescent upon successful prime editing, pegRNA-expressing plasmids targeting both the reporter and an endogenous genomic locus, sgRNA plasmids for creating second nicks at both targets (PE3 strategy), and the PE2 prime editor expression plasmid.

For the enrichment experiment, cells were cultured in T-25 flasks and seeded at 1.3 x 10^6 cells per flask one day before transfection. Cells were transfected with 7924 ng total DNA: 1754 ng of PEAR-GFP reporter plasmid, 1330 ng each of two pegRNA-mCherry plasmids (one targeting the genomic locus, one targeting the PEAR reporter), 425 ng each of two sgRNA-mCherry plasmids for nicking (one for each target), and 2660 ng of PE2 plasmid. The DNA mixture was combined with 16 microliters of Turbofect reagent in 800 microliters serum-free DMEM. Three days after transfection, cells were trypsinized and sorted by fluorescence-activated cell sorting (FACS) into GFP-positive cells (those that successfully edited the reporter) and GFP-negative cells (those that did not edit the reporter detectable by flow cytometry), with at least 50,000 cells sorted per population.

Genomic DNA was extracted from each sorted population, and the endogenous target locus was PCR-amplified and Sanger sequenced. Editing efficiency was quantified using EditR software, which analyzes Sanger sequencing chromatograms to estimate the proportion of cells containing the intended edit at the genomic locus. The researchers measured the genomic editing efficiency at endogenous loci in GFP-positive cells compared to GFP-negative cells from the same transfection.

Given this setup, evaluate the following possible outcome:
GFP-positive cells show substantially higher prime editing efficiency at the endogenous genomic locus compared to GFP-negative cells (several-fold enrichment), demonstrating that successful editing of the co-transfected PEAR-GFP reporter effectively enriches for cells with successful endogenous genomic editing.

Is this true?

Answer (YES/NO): YES